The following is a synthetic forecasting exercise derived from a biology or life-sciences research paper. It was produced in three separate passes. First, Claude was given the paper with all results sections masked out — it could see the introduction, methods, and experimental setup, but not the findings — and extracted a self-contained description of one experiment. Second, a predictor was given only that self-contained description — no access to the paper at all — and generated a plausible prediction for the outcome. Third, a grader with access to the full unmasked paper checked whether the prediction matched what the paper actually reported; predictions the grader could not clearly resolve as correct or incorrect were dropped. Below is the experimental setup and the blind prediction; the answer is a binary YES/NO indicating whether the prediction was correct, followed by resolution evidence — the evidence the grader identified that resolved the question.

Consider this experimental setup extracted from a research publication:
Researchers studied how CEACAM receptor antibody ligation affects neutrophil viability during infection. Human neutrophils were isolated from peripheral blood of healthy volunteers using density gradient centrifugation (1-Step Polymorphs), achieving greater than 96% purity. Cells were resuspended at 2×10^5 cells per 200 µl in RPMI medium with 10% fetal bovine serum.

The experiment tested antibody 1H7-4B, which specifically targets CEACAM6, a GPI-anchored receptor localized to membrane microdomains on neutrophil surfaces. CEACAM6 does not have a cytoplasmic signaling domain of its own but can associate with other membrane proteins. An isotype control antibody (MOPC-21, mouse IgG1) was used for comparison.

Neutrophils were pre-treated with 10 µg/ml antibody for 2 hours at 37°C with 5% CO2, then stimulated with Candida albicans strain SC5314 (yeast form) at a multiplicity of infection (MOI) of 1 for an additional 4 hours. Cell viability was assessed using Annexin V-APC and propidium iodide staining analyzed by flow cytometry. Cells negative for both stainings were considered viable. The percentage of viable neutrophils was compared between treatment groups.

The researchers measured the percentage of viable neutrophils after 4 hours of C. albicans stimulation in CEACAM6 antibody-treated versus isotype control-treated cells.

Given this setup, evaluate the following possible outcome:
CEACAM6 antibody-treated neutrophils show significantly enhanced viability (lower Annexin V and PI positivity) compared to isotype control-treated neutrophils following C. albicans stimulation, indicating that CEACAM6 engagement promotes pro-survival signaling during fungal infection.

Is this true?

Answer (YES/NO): NO